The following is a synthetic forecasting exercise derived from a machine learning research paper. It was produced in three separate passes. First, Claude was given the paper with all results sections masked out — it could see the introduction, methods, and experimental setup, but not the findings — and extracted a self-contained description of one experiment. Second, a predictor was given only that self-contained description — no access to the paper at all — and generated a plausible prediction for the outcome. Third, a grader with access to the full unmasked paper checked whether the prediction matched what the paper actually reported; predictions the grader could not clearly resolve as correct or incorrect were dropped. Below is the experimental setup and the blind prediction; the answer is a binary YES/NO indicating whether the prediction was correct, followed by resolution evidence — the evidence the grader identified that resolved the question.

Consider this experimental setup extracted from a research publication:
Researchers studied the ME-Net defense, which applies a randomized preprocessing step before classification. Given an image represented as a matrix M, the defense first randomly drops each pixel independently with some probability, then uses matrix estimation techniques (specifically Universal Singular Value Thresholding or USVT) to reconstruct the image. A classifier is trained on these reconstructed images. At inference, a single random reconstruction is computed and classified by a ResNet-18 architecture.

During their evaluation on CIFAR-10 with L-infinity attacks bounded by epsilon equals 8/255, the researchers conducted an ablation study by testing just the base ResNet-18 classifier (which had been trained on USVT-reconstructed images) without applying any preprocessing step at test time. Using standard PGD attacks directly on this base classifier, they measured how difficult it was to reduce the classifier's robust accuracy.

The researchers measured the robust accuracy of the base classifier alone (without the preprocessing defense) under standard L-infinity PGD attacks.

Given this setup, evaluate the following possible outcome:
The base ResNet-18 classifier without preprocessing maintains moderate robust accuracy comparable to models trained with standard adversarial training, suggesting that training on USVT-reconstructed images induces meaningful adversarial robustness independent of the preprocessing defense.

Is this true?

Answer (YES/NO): NO